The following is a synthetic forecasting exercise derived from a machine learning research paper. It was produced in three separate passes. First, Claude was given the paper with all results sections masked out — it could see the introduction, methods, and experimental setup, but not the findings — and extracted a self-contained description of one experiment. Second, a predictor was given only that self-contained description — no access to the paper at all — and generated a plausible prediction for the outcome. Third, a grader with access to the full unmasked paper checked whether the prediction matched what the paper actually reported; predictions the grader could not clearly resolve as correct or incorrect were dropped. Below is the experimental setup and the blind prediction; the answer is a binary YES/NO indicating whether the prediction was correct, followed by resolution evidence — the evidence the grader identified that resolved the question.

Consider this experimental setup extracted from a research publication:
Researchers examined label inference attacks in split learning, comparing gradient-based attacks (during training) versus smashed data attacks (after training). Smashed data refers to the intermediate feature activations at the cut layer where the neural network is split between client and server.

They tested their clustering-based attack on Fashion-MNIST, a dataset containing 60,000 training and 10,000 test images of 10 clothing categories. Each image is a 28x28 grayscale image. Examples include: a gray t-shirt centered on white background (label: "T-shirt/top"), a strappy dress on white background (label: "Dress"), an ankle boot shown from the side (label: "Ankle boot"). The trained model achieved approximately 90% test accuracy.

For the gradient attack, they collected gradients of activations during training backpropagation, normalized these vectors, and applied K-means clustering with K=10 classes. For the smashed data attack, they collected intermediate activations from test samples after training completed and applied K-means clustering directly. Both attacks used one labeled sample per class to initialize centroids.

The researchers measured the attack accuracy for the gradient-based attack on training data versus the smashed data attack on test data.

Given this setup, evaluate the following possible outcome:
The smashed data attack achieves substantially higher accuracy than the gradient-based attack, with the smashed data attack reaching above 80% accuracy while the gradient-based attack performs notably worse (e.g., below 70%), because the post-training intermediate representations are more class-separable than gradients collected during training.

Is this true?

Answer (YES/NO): NO